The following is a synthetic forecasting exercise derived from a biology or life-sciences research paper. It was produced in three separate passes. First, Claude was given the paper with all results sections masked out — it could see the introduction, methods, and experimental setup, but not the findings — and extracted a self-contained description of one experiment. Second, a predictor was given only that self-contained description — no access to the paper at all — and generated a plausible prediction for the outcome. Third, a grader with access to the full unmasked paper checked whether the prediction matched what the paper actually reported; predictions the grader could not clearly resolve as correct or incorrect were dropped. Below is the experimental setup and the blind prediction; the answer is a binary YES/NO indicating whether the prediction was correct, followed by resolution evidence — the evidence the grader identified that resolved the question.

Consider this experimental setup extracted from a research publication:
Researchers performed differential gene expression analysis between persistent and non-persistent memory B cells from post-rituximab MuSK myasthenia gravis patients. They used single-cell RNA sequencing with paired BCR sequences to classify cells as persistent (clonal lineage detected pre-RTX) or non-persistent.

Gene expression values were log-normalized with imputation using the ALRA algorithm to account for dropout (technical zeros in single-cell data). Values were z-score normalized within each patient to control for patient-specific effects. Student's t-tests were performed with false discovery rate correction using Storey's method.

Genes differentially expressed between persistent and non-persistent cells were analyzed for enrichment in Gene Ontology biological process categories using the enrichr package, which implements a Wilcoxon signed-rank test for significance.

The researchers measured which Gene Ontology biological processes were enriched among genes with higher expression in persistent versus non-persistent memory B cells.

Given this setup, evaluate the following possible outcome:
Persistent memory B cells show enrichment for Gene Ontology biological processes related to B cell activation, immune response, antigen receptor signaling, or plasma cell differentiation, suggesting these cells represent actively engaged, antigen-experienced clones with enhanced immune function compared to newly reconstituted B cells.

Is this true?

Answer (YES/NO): NO